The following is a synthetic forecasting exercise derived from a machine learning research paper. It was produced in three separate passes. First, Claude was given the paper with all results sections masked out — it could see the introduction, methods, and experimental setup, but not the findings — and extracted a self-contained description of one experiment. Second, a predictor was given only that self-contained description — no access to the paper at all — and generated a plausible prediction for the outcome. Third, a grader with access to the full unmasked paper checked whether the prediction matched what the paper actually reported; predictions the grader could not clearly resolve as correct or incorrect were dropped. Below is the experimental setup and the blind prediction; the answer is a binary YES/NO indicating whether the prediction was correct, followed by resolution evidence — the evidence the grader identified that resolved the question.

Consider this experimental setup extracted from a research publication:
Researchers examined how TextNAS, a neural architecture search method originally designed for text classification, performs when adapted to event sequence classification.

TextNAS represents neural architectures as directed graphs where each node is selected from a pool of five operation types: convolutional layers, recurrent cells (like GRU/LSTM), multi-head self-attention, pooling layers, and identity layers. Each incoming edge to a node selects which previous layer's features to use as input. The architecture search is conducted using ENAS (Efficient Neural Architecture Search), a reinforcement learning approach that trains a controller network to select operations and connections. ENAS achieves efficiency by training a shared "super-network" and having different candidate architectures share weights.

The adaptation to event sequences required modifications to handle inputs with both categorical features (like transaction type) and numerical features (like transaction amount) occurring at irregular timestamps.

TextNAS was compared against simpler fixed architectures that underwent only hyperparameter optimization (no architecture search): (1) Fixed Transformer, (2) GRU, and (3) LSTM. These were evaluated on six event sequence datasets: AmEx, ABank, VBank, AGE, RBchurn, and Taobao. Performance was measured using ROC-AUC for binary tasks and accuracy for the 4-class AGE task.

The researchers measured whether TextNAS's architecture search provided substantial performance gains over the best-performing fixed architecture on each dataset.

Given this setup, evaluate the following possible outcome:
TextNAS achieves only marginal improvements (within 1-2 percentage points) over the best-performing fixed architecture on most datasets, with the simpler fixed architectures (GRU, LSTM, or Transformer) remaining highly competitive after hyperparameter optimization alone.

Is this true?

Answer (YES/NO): NO